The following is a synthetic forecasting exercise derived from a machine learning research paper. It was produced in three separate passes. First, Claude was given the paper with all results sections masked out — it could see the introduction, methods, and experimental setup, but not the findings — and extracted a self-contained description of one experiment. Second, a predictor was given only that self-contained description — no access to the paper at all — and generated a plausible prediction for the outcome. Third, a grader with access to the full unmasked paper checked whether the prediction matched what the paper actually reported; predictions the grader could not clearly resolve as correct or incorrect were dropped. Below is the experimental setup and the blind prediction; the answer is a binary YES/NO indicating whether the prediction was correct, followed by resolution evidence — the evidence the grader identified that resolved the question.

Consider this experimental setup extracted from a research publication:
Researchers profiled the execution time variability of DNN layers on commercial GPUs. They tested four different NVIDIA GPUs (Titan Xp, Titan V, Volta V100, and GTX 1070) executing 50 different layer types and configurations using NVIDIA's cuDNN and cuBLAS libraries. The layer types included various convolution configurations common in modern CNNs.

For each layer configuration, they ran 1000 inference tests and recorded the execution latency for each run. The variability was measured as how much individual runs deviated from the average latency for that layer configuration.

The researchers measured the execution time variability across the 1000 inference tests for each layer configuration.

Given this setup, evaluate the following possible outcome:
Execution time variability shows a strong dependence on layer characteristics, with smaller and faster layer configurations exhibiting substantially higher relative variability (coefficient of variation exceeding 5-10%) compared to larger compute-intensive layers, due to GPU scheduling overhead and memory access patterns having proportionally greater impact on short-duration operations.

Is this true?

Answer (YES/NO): NO